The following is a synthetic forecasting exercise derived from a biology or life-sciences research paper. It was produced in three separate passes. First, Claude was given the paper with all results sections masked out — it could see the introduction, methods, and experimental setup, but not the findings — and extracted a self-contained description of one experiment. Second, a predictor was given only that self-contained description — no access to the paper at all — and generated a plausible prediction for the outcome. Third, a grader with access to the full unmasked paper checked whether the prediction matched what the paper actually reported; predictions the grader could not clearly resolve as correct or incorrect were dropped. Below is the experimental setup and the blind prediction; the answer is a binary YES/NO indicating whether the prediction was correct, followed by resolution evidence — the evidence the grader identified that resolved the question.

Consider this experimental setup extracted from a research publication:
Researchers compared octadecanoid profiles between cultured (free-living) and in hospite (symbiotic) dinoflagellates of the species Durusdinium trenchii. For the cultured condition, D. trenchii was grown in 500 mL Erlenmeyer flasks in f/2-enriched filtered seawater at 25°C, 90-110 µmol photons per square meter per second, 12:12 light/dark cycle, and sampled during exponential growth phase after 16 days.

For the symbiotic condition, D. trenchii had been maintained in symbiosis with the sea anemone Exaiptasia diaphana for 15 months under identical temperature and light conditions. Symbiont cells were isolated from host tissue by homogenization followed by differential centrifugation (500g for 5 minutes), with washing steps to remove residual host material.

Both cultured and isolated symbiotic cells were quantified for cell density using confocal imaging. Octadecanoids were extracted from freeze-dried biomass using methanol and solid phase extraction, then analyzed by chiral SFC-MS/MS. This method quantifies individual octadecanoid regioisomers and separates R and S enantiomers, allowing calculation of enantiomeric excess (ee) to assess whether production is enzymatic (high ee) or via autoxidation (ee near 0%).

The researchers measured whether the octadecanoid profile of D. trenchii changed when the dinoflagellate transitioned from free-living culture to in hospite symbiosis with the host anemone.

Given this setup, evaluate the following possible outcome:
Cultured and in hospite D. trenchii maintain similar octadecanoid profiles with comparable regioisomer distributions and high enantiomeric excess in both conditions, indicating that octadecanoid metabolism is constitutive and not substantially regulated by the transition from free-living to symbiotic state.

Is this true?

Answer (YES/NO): NO